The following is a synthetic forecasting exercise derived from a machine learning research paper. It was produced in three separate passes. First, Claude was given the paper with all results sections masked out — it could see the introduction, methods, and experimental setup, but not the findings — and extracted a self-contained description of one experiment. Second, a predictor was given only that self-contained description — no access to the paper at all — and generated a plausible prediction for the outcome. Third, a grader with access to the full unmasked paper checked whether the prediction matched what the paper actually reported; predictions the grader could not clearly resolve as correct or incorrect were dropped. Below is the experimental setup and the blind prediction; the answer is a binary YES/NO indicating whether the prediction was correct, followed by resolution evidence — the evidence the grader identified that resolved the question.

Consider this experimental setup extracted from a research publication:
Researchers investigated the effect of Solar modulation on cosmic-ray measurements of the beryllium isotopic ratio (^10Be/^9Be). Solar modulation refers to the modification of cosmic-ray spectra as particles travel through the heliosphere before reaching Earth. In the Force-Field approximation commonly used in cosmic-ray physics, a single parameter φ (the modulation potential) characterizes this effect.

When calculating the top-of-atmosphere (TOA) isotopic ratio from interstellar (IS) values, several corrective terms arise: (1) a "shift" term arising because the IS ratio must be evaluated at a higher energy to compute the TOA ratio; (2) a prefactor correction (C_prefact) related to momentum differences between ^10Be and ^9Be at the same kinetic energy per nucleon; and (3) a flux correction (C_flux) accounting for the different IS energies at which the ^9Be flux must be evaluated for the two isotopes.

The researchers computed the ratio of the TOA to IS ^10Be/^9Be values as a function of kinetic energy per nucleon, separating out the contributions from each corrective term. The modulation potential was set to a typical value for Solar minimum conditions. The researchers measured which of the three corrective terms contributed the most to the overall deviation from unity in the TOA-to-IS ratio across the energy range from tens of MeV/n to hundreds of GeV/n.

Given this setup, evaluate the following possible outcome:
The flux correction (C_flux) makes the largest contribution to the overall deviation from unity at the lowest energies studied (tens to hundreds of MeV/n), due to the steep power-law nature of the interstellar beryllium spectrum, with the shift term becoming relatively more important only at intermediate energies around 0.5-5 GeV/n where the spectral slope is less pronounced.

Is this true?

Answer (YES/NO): NO